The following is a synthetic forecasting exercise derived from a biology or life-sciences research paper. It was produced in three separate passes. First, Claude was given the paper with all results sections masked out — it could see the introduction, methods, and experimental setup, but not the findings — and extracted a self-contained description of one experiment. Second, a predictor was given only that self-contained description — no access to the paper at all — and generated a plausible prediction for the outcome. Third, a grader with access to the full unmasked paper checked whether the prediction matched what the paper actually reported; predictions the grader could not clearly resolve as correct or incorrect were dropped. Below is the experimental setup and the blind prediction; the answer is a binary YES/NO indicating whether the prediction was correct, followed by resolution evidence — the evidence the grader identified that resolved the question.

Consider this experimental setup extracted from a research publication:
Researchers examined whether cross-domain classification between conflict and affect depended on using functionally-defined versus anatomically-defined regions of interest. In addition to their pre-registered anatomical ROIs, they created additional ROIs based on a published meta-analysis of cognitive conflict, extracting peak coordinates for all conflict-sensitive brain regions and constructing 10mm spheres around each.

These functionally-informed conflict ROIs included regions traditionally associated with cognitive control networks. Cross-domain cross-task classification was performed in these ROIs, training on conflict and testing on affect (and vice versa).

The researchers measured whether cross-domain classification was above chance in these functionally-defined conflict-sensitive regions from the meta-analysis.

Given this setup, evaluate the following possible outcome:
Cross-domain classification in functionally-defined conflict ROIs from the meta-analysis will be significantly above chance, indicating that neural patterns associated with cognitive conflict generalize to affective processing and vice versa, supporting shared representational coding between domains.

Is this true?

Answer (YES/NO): NO